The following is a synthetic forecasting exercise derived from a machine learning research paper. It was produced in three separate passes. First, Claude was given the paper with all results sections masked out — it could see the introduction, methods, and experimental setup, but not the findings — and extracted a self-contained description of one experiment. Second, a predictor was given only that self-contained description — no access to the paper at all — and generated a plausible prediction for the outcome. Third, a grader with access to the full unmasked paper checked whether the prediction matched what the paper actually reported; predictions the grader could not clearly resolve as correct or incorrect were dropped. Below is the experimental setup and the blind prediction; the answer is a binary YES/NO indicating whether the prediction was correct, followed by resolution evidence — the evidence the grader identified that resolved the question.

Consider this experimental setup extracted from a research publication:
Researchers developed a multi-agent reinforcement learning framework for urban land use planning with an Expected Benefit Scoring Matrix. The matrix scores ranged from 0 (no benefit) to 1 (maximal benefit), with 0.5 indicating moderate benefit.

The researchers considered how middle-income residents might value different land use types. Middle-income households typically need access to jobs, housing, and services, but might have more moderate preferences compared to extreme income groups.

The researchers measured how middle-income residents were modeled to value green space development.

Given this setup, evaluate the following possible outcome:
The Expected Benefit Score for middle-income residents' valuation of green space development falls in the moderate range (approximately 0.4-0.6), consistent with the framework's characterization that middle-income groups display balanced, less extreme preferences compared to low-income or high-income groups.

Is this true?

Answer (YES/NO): NO